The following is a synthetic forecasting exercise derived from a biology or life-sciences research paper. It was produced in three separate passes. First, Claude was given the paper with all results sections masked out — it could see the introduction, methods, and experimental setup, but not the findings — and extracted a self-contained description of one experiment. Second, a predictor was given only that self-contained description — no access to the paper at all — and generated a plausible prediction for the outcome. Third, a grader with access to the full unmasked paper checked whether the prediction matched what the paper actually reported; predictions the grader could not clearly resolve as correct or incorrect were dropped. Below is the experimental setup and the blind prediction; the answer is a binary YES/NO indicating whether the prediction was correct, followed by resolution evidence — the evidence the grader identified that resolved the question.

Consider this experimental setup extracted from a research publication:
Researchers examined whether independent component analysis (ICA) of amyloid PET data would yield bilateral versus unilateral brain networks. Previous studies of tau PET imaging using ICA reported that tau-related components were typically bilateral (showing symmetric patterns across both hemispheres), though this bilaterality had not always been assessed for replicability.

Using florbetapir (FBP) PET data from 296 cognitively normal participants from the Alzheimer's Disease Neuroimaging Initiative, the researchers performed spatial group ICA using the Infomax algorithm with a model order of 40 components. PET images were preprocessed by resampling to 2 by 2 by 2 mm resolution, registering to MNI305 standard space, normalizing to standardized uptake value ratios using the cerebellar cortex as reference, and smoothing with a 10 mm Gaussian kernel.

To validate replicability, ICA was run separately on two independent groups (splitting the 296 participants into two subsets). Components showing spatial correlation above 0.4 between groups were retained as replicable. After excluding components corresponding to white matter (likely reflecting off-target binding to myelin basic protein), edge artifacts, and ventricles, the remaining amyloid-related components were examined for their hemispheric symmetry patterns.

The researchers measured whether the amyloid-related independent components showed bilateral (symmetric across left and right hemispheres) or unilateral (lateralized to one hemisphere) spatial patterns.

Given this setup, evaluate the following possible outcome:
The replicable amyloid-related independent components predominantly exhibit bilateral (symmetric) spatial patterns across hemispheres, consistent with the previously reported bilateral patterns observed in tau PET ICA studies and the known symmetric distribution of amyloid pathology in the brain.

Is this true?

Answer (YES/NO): YES